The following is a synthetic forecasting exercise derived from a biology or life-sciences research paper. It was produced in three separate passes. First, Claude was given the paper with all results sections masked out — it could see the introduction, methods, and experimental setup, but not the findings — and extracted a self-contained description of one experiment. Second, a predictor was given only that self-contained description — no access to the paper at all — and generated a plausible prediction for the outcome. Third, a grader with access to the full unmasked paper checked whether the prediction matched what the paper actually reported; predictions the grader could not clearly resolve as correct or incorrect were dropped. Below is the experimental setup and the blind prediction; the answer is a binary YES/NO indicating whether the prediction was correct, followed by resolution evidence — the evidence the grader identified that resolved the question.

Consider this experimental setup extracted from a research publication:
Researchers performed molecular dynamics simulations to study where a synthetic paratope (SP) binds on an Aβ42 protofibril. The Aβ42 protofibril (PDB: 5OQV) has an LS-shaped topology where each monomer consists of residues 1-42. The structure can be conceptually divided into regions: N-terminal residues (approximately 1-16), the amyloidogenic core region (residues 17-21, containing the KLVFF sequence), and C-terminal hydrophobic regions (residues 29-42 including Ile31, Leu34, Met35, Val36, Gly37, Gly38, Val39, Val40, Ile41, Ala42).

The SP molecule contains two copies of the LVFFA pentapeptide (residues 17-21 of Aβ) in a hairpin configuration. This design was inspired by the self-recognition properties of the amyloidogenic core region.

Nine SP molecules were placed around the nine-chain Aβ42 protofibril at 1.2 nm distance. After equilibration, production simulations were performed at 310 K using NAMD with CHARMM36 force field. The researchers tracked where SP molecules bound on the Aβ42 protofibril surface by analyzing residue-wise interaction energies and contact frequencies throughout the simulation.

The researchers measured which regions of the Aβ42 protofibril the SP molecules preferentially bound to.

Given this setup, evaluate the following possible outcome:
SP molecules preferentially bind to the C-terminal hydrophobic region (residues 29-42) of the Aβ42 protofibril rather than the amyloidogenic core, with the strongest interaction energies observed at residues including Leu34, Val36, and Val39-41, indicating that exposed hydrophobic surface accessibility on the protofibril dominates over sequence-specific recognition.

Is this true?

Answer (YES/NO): NO